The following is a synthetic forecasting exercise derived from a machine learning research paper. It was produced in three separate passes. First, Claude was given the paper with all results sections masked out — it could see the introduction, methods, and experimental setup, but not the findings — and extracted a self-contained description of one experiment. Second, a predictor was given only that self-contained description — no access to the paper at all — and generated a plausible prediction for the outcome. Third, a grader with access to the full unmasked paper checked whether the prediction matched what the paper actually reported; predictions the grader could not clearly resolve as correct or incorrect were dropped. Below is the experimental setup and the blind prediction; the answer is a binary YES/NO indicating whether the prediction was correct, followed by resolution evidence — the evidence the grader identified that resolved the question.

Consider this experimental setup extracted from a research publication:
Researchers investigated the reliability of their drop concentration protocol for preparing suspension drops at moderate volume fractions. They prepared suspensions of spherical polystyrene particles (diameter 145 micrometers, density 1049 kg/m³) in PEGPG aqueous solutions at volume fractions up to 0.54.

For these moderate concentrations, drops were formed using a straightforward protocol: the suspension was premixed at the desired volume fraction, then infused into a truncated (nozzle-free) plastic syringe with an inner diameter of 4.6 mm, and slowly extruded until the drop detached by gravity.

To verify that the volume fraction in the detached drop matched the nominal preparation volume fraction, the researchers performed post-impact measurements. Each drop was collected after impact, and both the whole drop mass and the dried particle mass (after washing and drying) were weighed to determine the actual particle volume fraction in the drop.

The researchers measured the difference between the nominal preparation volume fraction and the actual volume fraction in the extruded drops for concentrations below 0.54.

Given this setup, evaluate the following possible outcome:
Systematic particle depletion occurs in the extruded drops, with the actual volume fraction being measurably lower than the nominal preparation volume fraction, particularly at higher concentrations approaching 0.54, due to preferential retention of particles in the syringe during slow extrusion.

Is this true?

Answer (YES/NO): NO